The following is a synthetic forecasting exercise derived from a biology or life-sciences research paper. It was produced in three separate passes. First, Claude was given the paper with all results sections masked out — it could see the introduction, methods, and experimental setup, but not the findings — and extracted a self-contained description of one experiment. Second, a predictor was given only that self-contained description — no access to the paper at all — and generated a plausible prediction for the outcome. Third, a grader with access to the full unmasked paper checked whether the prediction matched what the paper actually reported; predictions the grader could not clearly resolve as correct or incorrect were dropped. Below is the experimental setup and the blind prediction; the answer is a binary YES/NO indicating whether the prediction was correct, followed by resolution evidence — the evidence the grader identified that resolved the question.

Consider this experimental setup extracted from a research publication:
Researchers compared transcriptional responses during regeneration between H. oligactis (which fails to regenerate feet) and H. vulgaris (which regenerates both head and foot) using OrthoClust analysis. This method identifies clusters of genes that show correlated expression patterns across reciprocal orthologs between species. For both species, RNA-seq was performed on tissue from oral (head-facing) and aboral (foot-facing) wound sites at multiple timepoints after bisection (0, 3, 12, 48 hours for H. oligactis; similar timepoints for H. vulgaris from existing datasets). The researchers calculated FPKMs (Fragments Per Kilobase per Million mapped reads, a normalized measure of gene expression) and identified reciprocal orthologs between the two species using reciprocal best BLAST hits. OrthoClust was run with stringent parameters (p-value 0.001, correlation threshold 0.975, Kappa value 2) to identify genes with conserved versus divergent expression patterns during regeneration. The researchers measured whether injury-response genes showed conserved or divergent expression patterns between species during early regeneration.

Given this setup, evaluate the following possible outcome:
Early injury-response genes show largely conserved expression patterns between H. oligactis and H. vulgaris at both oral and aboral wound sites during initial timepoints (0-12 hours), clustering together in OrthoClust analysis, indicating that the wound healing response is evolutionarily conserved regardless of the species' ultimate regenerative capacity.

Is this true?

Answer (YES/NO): NO